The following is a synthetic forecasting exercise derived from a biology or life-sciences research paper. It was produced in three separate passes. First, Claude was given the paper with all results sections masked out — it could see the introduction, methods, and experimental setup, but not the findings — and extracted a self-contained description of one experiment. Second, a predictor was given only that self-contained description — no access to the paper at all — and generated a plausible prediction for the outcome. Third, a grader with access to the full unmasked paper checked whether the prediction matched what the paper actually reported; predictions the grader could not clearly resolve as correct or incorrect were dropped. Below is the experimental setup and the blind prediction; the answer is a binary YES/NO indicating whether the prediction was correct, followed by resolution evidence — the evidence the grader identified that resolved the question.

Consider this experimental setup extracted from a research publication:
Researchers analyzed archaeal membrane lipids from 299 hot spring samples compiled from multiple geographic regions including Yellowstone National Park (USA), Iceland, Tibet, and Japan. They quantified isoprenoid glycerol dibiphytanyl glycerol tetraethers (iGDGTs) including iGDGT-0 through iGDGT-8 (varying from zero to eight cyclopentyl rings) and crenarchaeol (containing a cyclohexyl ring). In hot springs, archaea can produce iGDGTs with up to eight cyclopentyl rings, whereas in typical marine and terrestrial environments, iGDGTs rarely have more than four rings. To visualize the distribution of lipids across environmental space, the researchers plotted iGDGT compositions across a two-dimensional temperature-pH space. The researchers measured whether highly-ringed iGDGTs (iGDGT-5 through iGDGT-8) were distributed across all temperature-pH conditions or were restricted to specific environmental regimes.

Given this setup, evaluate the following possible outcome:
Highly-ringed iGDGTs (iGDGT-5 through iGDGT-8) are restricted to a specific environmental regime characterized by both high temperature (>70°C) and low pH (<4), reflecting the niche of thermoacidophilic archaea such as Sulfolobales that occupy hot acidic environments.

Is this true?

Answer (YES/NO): NO